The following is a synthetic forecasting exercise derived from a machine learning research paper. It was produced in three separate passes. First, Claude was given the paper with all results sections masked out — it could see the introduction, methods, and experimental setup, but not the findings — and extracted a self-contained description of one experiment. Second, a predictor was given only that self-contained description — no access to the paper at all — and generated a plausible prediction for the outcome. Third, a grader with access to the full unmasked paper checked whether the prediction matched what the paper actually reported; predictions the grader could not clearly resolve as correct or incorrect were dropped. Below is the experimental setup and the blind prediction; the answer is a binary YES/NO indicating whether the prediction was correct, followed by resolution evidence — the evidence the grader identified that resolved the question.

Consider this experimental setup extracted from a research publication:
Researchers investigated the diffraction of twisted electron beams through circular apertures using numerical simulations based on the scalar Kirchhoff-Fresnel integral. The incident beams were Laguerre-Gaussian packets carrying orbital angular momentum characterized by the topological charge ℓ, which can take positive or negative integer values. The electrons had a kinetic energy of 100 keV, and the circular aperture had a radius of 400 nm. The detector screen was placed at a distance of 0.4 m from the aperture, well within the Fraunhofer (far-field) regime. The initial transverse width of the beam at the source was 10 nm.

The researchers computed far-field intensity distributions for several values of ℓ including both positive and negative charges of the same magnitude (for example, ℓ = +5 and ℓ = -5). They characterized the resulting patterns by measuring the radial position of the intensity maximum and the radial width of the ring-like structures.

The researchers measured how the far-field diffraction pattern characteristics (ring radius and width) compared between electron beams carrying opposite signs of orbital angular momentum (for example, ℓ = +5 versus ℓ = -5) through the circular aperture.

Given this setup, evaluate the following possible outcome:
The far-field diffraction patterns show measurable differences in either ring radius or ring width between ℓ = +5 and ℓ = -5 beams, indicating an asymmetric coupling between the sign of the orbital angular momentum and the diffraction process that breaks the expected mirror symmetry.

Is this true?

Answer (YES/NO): NO